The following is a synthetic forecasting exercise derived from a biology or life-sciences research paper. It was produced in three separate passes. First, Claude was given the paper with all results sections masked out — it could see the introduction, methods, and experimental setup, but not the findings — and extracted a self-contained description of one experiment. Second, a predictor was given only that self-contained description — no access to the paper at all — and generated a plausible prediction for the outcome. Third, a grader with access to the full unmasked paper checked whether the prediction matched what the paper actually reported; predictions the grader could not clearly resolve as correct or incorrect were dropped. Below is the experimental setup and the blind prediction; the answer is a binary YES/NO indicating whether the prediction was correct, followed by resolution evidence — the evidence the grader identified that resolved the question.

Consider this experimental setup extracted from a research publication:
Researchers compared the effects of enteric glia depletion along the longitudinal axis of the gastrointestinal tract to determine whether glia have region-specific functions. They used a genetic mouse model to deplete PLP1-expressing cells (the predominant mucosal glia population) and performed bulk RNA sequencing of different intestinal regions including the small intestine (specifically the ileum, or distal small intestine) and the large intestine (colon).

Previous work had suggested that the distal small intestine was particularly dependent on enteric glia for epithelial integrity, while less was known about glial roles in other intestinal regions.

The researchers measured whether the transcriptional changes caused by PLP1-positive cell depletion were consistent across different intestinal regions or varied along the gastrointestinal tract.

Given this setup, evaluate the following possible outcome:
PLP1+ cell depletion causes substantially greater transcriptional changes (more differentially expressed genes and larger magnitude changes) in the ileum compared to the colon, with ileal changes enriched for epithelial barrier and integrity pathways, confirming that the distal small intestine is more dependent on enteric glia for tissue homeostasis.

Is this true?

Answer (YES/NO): NO